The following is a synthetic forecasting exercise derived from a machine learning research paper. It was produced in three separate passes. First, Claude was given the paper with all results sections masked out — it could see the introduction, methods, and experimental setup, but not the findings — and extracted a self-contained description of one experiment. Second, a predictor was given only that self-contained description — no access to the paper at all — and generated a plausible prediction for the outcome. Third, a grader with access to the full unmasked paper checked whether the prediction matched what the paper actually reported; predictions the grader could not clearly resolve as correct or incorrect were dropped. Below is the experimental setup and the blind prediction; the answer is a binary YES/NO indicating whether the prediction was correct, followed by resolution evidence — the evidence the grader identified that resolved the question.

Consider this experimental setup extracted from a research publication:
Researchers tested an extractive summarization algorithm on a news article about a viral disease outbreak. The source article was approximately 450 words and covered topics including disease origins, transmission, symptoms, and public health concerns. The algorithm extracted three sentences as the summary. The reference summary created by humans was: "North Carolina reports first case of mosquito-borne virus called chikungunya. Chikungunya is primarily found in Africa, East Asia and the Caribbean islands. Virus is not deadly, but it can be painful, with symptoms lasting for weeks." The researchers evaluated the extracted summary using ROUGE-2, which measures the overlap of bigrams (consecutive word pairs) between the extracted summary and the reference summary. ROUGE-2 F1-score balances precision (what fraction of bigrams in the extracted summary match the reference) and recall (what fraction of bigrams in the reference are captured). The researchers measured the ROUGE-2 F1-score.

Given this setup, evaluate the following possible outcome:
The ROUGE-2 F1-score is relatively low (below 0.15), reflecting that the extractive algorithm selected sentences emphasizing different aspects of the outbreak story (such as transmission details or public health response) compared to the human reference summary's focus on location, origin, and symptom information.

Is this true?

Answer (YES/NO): NO